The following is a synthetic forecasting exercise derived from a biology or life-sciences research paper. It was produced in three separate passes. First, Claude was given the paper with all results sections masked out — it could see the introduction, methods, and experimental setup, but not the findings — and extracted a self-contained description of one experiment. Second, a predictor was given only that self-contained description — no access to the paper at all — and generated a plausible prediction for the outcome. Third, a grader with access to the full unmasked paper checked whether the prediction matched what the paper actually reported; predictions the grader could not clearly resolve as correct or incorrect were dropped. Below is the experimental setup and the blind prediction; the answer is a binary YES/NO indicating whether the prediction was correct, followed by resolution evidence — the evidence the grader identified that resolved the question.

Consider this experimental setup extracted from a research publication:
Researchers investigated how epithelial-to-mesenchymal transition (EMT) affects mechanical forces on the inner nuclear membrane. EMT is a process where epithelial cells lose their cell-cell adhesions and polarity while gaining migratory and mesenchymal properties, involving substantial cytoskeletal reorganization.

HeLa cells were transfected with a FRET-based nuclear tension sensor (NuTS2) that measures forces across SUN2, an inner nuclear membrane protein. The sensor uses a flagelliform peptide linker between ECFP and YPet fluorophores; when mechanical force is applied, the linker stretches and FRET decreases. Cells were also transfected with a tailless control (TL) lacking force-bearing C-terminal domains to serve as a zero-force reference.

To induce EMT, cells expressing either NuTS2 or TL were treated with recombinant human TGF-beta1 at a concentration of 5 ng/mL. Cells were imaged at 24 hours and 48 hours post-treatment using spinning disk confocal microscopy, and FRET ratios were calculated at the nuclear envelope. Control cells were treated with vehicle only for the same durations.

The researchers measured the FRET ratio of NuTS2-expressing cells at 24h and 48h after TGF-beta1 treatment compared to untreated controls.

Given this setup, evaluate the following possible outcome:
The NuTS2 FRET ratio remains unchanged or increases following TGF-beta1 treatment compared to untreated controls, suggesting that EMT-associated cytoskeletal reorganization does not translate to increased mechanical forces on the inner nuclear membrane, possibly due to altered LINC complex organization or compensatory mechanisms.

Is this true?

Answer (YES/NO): YES